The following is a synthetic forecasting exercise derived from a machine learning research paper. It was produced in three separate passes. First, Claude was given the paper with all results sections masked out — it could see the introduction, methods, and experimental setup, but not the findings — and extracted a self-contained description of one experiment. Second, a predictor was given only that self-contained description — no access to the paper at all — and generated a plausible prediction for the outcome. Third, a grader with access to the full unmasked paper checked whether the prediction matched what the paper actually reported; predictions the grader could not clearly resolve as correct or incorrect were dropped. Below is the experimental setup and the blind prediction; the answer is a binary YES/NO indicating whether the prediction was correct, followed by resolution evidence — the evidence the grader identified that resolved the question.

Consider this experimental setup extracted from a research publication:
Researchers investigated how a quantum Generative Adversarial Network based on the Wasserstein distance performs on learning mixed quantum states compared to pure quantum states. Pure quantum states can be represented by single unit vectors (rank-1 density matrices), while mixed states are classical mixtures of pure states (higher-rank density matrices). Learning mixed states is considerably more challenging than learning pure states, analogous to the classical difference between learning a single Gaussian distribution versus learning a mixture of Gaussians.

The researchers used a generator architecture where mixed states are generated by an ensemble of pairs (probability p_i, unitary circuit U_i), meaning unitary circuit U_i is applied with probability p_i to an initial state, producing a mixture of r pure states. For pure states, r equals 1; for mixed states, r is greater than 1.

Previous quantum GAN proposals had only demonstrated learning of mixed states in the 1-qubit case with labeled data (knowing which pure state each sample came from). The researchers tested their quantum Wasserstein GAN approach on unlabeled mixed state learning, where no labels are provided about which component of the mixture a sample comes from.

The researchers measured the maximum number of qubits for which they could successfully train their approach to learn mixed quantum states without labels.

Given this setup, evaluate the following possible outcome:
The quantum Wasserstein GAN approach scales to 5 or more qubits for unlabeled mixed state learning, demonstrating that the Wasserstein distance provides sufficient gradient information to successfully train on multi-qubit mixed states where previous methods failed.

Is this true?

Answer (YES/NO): NO